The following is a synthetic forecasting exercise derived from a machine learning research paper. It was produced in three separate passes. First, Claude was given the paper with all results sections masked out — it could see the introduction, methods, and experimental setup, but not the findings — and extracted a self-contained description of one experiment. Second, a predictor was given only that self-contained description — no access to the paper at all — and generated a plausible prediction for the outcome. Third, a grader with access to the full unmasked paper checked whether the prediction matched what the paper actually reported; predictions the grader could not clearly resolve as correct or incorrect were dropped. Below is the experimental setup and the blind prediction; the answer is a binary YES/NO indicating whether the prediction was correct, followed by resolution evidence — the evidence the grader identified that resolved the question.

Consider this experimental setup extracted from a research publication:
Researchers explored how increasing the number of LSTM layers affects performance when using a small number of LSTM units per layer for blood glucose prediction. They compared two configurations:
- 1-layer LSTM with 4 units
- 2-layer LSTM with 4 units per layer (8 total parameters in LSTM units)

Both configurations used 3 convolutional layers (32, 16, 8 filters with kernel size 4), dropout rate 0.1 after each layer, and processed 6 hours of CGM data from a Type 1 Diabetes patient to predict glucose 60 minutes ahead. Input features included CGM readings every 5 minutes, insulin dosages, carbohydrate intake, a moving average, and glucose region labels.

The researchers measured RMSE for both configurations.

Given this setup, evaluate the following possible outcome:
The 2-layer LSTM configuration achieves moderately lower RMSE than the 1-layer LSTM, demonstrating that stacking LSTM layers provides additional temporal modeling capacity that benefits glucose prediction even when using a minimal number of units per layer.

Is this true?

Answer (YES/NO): NO